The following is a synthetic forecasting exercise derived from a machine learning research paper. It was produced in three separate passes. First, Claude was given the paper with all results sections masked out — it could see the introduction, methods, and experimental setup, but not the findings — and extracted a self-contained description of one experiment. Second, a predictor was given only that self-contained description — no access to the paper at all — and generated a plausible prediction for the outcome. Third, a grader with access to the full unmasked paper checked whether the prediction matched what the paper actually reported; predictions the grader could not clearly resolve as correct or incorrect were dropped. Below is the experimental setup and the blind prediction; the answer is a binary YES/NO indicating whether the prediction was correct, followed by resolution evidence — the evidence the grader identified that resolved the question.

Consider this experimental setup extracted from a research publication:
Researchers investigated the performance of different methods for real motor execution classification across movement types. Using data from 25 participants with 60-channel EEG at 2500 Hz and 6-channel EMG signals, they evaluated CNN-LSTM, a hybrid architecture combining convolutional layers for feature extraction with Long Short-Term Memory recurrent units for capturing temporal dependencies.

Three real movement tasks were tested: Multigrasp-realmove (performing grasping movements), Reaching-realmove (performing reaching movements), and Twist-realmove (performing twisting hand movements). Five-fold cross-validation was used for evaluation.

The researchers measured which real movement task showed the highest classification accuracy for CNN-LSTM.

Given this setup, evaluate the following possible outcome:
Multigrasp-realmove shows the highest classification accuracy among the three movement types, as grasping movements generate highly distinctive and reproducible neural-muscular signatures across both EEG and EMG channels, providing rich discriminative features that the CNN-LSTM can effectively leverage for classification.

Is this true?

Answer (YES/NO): NO